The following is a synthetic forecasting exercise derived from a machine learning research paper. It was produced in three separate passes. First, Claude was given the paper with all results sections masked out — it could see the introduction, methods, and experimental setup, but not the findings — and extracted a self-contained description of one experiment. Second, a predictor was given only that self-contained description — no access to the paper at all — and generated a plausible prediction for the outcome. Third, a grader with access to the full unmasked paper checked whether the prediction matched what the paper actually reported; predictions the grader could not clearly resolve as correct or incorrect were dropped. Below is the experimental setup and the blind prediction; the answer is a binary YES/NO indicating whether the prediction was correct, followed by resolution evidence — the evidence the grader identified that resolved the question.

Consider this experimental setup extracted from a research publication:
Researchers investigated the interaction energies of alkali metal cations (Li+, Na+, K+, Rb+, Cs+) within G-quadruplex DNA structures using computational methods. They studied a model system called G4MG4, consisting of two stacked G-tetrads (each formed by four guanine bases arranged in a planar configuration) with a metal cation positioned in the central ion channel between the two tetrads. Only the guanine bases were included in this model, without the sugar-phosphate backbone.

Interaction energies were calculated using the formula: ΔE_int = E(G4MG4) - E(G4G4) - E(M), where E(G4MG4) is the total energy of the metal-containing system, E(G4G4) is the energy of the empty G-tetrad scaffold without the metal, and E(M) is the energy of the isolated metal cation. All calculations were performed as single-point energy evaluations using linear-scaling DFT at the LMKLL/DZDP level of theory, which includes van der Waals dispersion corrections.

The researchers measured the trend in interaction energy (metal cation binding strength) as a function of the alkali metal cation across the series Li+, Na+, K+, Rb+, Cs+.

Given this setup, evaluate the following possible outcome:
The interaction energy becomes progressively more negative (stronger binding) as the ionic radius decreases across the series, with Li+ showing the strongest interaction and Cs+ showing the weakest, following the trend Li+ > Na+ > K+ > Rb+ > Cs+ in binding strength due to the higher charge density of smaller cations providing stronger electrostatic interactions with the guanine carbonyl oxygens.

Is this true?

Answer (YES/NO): NO